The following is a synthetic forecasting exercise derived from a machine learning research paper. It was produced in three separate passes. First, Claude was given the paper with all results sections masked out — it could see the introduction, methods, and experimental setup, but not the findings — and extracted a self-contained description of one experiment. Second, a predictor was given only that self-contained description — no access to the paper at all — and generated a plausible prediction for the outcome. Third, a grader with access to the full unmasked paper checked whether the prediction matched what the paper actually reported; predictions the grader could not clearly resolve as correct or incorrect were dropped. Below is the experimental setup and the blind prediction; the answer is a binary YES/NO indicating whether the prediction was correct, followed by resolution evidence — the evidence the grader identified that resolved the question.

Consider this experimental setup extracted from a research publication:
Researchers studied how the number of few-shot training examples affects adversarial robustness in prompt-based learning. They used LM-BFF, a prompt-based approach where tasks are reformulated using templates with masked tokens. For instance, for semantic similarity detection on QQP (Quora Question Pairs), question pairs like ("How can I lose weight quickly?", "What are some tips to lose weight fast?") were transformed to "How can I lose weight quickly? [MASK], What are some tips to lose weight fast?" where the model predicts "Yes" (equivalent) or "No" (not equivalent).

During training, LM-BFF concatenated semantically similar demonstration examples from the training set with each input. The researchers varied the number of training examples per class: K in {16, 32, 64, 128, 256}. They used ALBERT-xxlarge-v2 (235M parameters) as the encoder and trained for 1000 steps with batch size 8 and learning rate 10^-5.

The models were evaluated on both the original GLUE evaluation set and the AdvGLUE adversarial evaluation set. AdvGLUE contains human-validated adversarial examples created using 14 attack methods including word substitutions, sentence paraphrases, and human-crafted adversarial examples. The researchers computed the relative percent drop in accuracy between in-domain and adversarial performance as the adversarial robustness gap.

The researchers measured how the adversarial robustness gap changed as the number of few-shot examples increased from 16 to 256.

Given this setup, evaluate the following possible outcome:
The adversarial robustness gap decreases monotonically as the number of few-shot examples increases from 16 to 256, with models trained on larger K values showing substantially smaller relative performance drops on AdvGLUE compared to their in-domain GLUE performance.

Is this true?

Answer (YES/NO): NO